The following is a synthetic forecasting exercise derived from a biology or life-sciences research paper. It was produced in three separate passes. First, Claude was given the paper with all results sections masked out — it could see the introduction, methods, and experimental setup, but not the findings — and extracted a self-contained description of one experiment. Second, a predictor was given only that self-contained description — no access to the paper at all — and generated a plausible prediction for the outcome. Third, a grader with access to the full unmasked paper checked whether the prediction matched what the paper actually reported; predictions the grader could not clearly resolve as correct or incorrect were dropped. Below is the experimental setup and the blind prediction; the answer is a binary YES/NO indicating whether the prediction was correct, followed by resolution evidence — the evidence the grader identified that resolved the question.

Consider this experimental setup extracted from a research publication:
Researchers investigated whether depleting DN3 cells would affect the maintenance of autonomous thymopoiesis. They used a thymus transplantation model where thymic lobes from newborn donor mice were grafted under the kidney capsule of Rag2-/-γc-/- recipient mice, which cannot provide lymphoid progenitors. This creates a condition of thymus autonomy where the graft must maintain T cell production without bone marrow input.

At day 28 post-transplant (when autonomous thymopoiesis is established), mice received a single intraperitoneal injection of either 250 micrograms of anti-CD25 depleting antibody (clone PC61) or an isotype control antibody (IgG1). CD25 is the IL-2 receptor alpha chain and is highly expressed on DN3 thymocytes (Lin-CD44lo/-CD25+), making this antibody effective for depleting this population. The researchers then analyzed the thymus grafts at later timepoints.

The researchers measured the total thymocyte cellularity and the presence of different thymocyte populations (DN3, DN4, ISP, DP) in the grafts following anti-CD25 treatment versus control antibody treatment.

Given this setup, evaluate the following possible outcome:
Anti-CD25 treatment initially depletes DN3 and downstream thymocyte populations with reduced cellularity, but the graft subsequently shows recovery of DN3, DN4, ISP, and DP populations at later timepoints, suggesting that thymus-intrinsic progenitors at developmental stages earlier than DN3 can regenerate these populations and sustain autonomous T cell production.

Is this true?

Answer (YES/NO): NO